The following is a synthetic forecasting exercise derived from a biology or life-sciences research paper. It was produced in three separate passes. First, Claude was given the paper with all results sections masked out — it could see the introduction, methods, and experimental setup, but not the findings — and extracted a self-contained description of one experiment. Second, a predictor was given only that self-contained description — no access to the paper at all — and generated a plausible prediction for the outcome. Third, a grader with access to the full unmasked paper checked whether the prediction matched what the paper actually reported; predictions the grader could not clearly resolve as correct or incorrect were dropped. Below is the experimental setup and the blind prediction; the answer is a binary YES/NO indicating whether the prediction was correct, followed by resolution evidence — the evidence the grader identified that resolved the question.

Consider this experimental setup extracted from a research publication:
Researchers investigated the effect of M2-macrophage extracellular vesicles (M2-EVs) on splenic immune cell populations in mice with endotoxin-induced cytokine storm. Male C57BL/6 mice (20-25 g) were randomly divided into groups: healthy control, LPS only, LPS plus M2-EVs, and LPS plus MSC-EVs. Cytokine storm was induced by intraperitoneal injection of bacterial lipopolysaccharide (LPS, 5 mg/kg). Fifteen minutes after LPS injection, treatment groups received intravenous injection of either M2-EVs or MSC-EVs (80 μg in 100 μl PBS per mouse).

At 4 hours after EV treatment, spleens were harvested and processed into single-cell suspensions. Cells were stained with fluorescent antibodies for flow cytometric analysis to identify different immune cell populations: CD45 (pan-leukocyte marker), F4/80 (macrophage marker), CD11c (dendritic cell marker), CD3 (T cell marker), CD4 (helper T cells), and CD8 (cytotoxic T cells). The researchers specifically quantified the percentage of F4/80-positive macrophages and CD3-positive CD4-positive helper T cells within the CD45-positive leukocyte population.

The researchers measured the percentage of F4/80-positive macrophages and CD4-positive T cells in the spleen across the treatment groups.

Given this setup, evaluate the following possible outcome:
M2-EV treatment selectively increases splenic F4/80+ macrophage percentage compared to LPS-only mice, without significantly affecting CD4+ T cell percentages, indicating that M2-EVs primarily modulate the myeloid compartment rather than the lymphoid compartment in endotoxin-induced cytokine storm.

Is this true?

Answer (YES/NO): NO